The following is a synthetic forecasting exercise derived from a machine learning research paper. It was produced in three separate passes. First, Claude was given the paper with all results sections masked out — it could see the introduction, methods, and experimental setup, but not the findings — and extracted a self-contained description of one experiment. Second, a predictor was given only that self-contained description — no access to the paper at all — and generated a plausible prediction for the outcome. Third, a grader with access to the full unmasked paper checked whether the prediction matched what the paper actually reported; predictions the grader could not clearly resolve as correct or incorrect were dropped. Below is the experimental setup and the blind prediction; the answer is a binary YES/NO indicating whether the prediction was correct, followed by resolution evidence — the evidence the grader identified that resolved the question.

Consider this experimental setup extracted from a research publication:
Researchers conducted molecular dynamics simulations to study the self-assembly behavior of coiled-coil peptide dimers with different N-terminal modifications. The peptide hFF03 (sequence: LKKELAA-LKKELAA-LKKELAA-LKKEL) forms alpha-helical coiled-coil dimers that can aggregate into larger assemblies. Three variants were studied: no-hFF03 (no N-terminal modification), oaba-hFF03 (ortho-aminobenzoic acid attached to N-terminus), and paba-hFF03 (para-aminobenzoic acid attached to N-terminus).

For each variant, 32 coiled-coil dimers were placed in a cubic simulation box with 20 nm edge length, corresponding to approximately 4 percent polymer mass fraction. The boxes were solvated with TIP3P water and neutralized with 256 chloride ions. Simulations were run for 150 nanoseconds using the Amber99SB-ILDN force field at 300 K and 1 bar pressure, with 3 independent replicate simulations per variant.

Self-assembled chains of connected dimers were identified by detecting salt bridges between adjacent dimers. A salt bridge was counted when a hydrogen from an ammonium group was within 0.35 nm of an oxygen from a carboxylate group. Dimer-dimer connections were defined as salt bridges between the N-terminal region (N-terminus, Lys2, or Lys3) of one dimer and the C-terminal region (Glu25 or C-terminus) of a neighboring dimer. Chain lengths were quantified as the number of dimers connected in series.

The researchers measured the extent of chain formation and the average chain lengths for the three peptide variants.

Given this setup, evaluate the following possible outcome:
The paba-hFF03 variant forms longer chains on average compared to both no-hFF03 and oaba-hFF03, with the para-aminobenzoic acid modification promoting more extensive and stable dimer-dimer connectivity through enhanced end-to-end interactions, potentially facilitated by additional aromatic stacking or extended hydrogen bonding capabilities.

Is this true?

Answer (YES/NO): NO